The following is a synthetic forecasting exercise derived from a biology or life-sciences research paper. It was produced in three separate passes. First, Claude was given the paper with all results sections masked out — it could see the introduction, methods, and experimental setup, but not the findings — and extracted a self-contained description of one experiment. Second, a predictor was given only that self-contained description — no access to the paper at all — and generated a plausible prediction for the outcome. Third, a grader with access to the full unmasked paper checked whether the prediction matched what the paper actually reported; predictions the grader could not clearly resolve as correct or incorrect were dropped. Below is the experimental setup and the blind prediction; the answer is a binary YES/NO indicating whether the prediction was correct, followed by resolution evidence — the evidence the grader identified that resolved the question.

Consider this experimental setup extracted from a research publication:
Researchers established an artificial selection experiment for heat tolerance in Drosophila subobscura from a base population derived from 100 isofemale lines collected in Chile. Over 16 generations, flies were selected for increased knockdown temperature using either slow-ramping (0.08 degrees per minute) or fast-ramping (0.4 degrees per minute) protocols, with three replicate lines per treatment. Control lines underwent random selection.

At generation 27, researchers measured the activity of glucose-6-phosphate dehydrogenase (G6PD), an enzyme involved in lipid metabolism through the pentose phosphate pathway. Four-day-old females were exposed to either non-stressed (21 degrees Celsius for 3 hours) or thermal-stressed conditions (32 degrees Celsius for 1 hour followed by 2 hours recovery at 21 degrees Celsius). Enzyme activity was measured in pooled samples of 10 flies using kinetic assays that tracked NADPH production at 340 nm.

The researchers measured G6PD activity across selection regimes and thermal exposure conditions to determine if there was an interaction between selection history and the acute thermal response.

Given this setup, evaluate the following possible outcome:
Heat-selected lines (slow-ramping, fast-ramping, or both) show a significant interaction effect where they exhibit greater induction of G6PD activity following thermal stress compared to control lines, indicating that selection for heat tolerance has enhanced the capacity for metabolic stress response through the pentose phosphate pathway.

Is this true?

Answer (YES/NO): NO